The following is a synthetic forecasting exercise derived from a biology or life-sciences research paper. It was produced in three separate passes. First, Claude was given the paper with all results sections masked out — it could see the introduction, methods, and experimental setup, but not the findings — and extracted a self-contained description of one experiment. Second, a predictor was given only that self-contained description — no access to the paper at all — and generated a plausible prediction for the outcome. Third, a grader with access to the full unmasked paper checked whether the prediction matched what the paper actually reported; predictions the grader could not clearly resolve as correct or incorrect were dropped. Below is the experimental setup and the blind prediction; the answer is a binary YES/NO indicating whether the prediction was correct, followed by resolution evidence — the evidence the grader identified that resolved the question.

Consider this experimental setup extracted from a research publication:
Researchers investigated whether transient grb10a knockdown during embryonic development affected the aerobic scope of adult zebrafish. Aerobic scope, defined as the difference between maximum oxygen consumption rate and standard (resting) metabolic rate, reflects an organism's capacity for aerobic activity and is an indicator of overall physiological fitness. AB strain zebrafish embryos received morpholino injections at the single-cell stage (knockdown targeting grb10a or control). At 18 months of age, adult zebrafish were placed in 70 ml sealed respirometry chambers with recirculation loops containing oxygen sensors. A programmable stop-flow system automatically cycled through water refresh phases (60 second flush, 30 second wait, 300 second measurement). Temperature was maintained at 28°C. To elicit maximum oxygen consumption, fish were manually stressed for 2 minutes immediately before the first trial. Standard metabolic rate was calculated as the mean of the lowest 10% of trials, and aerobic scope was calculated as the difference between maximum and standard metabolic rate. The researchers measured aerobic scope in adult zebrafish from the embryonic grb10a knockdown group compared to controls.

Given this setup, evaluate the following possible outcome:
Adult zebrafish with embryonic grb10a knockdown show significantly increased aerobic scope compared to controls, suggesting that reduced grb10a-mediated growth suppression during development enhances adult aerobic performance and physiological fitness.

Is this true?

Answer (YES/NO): YES